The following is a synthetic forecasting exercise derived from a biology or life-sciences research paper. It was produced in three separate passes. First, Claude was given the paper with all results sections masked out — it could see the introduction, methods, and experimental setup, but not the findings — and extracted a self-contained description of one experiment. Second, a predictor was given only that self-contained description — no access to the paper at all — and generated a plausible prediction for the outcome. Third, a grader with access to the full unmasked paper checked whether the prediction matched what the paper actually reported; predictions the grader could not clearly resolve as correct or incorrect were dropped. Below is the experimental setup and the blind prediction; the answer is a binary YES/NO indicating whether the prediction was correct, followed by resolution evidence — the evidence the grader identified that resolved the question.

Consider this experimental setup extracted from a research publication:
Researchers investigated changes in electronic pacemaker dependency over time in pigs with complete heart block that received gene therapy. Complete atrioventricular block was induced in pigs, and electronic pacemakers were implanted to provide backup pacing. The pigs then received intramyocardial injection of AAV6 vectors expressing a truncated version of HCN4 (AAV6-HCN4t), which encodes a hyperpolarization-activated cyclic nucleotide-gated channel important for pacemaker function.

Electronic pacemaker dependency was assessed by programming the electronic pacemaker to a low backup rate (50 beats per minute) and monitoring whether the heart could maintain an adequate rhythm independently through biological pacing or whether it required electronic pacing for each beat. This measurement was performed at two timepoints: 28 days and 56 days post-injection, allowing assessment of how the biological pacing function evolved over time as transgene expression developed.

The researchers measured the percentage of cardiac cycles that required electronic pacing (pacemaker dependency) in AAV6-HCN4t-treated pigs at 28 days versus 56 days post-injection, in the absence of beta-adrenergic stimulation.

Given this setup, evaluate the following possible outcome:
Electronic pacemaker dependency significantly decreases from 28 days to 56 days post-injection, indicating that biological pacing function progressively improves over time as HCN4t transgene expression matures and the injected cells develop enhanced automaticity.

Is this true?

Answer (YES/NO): NO